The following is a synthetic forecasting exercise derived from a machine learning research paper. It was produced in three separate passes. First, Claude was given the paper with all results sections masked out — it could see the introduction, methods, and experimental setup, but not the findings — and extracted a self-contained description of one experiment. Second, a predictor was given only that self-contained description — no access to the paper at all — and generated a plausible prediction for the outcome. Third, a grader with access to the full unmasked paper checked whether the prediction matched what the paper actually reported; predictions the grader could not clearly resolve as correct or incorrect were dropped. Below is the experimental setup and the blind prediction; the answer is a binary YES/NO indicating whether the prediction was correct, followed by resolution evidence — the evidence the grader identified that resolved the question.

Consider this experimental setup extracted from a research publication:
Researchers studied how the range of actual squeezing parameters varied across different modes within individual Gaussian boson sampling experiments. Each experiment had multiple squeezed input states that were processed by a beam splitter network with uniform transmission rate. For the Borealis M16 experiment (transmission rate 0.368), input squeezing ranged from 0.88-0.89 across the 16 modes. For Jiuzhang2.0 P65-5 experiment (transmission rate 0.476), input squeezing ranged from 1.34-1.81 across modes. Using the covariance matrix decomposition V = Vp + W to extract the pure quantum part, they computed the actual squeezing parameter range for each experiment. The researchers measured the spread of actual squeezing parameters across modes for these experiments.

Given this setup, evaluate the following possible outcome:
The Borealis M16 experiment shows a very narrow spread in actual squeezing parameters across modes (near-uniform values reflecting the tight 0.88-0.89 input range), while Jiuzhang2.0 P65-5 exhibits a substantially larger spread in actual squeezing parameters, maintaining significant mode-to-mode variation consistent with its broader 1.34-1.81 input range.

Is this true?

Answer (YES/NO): NO